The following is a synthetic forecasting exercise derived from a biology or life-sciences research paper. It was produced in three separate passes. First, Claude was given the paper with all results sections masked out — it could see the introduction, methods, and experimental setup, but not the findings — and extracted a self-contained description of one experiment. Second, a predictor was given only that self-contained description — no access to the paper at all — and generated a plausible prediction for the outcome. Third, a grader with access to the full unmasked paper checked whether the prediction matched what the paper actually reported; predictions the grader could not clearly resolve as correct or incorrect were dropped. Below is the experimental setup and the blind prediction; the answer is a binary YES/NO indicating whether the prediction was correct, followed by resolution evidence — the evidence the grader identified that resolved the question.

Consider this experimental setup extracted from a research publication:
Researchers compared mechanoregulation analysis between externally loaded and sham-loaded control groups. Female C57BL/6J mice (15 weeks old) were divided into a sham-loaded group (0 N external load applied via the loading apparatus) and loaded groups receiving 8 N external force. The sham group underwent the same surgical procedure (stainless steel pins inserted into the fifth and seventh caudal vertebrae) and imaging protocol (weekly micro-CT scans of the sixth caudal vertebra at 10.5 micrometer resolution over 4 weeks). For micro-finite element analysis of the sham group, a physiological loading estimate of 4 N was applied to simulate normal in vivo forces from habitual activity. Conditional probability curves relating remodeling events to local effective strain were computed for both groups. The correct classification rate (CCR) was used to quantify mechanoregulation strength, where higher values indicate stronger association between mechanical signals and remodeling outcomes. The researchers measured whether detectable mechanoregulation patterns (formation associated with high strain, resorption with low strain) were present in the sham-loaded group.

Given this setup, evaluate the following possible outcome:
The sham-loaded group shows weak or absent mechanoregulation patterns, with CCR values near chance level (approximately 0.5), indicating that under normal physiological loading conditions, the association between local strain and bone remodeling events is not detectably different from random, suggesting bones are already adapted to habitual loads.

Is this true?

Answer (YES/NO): NO